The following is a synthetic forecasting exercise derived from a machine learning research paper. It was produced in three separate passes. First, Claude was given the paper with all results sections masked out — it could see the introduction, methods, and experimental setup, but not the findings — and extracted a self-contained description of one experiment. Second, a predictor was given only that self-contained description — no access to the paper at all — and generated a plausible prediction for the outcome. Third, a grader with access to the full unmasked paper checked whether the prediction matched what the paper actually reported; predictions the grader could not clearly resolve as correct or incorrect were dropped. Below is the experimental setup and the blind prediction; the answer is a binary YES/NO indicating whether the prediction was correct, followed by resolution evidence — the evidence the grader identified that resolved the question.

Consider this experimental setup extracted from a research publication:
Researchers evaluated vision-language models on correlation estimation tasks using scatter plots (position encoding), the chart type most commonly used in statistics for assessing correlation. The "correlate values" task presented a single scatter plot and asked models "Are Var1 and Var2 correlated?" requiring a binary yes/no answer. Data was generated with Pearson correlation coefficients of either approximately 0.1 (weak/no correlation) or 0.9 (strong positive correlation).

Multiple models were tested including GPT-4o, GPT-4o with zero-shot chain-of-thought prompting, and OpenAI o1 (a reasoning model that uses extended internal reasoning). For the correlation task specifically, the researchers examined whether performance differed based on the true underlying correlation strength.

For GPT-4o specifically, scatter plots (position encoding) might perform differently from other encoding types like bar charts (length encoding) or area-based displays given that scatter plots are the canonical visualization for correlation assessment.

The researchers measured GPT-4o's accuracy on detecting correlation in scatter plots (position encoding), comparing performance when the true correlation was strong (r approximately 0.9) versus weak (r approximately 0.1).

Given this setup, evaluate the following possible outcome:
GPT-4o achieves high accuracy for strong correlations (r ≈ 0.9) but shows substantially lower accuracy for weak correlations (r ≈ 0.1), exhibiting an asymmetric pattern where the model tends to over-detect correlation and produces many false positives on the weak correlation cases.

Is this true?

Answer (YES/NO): YES